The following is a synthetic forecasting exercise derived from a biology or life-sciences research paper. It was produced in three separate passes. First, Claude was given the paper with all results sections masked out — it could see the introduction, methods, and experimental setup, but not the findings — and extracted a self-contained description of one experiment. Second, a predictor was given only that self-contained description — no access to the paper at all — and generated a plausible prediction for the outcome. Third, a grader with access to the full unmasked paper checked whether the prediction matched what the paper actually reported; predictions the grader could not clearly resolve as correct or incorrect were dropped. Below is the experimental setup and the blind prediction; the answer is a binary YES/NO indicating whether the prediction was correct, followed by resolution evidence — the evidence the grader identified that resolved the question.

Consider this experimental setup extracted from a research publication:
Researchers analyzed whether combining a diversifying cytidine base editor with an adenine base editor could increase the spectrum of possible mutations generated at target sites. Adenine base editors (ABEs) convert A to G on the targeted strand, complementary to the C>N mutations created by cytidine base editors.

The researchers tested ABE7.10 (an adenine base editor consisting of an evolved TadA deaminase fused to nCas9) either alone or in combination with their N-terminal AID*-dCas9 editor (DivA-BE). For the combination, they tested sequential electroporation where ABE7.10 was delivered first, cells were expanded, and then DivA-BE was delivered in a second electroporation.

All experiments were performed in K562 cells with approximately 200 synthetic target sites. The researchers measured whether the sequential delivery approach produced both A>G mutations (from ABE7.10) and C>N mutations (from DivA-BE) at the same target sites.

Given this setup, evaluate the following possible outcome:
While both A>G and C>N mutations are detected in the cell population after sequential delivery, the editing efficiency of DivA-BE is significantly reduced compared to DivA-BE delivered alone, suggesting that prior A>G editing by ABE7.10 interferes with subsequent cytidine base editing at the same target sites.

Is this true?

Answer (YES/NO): NO